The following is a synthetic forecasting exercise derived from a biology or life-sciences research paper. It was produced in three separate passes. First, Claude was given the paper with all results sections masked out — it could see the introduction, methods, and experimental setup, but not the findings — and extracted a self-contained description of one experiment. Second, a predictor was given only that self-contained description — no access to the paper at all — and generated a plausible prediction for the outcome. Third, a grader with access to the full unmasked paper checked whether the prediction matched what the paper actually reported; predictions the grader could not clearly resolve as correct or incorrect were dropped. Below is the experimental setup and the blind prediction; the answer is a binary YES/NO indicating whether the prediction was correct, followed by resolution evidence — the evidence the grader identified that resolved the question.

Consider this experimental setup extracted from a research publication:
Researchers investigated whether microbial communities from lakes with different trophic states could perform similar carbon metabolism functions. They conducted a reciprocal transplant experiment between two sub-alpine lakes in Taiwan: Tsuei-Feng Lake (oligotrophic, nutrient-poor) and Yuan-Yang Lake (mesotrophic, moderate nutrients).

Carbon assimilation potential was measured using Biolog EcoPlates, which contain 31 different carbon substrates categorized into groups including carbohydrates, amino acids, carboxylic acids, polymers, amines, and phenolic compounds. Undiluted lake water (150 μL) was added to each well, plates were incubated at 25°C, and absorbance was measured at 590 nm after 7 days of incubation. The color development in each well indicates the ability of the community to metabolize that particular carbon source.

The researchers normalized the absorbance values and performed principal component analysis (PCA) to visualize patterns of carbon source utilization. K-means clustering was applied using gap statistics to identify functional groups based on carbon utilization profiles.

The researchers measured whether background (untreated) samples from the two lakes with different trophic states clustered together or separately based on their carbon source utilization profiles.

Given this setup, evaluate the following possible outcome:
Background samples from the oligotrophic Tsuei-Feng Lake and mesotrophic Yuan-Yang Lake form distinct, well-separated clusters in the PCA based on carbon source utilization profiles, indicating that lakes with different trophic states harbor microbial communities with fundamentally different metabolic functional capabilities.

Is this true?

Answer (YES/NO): NO